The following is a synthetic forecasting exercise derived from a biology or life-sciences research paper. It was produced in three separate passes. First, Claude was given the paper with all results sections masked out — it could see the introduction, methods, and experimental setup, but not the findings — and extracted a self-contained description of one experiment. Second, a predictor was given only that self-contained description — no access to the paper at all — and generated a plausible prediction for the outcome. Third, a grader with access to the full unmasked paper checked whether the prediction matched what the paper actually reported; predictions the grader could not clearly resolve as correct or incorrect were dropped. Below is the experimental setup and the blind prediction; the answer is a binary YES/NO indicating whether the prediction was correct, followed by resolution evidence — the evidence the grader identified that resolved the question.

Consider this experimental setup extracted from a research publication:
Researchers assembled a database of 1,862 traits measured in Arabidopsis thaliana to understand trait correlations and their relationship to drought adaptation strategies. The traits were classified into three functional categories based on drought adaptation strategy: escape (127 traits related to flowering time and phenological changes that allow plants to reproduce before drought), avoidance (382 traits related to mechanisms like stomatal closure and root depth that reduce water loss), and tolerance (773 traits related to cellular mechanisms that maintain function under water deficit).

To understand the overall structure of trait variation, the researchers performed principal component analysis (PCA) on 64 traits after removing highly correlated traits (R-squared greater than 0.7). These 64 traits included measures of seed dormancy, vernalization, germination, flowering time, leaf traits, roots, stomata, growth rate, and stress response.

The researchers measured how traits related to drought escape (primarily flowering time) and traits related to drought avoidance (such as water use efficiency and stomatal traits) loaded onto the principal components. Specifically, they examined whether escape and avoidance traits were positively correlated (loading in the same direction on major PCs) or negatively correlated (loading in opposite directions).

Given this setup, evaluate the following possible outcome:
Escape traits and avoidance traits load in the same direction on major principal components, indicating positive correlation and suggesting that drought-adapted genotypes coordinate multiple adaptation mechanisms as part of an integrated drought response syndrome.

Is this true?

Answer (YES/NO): NO